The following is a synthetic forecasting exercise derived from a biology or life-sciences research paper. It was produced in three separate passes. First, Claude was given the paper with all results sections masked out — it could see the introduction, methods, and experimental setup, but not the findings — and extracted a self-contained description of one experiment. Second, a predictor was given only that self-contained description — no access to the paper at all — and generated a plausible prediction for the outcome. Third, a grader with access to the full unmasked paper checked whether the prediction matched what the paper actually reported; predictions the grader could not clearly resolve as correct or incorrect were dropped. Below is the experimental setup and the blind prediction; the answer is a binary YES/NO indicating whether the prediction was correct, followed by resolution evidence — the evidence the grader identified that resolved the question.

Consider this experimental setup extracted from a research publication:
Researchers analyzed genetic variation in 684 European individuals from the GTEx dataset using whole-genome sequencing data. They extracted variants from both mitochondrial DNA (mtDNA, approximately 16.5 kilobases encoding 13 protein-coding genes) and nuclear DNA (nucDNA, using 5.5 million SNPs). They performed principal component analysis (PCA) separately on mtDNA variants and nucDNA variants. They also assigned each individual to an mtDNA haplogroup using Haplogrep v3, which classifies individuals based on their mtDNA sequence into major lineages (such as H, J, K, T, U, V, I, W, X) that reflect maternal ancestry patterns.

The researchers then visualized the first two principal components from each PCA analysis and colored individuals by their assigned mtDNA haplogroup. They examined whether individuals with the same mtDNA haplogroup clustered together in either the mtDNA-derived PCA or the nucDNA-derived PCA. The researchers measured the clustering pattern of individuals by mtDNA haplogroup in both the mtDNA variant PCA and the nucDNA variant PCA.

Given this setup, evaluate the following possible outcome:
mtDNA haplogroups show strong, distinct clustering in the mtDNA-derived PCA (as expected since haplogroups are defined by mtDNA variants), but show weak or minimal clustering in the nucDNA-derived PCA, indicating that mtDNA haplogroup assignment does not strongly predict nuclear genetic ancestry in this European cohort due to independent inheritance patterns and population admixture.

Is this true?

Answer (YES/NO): YES